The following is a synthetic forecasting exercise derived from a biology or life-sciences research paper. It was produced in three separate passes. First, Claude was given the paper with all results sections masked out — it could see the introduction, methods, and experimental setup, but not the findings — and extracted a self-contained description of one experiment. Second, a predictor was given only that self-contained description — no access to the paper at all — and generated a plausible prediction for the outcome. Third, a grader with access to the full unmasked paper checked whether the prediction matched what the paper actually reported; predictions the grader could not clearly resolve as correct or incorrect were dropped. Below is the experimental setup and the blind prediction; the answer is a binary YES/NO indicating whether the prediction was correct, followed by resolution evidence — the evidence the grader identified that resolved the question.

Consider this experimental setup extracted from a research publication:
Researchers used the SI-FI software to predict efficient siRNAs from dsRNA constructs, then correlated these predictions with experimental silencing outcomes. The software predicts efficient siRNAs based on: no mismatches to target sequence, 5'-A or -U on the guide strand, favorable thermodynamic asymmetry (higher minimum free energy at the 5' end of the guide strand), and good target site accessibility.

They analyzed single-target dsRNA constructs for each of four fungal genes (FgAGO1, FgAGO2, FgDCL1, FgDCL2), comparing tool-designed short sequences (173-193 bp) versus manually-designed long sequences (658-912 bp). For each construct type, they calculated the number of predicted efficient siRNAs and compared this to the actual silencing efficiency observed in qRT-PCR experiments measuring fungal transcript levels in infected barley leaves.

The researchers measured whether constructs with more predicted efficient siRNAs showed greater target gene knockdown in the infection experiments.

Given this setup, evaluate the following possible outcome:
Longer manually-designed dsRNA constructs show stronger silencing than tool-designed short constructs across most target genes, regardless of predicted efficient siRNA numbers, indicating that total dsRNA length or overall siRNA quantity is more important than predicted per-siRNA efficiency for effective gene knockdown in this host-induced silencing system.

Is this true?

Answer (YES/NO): NO